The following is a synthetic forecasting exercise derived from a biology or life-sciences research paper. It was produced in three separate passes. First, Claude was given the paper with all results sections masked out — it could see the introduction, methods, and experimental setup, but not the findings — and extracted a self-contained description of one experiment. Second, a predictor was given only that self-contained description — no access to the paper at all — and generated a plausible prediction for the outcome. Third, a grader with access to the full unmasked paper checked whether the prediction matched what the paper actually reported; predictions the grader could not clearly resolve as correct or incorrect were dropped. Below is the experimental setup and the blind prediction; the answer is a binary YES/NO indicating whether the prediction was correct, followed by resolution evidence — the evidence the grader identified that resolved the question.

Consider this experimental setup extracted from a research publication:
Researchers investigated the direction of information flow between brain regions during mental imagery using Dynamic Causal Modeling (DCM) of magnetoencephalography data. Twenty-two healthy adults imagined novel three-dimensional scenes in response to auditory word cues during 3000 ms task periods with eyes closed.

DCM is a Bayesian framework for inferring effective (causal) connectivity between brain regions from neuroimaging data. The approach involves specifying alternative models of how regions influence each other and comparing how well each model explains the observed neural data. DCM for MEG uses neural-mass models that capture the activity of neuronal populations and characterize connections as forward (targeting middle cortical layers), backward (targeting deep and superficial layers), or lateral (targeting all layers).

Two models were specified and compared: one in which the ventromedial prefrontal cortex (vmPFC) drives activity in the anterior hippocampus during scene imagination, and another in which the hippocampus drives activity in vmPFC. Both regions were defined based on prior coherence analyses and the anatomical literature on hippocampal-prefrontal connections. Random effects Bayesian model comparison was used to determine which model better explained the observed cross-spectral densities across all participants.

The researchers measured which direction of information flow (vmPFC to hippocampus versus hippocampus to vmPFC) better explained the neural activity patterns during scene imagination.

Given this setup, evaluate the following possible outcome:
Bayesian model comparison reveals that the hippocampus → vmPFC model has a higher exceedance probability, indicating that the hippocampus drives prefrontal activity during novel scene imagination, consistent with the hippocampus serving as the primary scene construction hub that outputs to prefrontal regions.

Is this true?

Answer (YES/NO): NO